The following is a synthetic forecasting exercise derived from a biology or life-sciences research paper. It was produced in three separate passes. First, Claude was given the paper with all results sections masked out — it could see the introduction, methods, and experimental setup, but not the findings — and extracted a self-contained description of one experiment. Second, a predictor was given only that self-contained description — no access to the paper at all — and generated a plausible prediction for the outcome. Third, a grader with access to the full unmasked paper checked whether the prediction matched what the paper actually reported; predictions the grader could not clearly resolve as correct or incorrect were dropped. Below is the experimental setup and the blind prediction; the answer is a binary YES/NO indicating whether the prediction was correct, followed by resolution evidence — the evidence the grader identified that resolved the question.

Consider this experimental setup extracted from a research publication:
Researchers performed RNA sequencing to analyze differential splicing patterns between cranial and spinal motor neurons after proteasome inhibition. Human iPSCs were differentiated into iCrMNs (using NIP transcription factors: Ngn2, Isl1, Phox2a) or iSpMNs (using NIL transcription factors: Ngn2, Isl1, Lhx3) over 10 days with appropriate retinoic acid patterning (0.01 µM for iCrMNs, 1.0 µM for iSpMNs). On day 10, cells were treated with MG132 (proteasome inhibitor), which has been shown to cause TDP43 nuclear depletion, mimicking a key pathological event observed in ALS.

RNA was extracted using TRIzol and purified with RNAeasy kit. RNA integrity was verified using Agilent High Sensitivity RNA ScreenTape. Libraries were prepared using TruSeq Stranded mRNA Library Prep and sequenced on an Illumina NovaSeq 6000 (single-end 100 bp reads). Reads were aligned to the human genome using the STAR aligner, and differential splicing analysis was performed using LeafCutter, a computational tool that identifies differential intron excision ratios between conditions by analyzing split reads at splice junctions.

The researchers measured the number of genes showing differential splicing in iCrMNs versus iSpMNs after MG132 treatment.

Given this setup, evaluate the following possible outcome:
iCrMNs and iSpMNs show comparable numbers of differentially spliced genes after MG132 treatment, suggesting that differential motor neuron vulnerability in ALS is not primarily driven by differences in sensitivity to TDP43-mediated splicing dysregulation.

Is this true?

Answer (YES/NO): NO